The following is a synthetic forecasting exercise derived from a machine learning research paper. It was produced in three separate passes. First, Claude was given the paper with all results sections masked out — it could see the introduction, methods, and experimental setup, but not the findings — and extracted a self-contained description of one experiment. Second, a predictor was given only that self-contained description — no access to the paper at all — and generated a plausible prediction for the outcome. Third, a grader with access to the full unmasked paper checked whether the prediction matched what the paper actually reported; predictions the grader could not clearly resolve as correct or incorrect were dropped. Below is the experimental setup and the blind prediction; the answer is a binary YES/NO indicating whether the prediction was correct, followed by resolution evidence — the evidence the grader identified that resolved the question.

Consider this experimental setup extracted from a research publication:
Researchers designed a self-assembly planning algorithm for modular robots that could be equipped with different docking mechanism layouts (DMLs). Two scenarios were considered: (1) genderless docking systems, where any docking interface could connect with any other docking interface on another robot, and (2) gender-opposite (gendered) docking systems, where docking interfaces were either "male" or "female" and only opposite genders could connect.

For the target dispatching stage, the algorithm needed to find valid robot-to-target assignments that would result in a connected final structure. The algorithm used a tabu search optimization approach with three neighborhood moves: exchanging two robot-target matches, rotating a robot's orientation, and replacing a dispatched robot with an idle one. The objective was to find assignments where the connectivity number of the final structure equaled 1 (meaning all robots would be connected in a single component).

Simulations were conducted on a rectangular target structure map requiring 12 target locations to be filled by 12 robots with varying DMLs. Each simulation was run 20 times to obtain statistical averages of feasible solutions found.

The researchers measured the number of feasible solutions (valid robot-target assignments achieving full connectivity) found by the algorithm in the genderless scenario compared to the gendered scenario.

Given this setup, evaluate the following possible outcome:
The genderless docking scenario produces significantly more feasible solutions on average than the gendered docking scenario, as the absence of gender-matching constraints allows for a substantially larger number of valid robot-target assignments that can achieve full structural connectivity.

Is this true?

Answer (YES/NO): YES